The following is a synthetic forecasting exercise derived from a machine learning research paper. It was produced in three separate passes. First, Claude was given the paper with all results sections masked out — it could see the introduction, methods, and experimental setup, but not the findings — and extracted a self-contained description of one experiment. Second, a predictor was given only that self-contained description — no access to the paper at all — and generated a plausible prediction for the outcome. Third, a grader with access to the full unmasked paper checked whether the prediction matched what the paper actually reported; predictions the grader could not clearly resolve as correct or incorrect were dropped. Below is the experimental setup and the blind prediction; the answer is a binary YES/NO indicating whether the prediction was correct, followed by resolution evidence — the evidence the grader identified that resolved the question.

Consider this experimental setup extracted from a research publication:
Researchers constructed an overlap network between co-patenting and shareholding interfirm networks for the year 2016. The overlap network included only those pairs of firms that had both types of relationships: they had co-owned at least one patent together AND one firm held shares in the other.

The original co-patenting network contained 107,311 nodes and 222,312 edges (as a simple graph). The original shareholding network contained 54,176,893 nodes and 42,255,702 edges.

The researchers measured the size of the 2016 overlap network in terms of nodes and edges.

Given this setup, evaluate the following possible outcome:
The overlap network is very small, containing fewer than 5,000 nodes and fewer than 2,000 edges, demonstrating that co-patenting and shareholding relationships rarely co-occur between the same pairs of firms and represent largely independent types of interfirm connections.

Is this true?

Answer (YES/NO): NO